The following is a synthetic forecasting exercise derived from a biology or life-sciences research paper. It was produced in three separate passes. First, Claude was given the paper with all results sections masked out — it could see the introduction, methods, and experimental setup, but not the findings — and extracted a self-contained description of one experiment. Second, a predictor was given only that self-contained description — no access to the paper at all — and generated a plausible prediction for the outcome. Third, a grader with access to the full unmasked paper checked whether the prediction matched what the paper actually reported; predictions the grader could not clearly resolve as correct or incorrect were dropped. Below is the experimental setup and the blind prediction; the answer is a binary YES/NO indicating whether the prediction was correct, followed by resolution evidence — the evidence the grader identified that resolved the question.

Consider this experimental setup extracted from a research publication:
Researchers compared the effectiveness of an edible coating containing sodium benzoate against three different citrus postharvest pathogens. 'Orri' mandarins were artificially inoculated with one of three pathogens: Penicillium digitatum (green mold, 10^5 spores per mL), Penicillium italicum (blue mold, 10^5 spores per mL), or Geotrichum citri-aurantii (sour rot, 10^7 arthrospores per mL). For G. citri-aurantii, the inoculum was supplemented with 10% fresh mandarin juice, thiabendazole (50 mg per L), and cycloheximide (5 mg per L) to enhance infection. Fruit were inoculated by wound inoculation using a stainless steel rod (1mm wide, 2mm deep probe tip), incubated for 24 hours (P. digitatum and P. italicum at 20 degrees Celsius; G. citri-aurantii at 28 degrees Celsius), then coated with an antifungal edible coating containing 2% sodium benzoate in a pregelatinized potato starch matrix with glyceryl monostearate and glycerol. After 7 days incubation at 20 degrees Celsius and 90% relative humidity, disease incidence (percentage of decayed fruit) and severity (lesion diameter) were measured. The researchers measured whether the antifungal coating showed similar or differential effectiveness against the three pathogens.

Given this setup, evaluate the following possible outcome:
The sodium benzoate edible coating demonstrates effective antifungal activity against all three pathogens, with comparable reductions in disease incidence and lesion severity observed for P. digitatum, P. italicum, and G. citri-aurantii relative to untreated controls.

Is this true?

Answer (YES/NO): NO